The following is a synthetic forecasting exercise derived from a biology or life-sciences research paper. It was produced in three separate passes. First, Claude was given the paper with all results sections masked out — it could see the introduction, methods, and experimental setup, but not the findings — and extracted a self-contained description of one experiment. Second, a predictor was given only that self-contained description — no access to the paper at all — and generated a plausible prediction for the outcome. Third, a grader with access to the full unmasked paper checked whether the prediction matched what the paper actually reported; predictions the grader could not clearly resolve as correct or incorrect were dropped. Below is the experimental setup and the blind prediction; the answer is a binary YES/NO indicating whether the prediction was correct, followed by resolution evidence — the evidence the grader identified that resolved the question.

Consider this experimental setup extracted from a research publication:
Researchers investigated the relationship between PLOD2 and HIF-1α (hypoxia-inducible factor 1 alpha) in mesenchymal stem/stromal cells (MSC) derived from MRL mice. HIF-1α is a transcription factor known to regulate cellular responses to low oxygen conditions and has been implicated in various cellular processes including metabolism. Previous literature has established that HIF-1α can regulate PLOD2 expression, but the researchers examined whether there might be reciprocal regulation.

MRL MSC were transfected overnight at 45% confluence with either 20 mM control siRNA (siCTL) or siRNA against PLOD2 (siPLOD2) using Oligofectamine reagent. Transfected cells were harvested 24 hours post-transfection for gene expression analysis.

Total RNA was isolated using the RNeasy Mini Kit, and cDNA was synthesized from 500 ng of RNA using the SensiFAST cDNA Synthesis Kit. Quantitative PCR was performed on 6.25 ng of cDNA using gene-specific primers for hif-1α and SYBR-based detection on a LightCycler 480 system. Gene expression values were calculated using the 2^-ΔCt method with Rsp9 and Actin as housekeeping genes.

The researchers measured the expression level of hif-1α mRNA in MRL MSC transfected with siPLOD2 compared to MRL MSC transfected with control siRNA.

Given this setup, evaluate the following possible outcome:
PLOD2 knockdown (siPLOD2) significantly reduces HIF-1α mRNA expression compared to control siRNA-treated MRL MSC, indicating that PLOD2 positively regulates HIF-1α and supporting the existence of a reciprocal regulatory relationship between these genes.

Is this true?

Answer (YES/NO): YES